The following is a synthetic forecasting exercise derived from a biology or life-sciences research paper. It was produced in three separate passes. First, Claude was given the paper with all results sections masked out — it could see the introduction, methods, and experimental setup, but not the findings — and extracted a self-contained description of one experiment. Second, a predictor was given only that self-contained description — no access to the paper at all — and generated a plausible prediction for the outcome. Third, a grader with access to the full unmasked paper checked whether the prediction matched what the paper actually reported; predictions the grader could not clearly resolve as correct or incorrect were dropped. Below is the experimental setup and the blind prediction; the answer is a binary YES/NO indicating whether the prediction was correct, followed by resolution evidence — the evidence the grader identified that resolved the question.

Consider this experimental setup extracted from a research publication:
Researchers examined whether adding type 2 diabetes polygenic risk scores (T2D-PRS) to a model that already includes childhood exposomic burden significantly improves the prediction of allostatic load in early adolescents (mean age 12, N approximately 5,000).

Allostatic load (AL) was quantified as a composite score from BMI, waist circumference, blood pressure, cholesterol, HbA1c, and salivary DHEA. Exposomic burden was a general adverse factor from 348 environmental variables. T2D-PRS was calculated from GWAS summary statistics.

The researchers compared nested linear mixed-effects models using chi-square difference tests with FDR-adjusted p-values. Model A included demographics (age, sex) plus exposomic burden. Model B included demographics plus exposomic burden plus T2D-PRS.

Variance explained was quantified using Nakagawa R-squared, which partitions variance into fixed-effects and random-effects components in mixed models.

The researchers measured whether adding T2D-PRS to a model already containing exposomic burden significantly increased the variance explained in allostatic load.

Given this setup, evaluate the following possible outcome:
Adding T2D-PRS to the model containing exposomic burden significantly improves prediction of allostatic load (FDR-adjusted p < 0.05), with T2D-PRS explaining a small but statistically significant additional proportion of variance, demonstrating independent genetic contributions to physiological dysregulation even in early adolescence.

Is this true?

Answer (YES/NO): YES